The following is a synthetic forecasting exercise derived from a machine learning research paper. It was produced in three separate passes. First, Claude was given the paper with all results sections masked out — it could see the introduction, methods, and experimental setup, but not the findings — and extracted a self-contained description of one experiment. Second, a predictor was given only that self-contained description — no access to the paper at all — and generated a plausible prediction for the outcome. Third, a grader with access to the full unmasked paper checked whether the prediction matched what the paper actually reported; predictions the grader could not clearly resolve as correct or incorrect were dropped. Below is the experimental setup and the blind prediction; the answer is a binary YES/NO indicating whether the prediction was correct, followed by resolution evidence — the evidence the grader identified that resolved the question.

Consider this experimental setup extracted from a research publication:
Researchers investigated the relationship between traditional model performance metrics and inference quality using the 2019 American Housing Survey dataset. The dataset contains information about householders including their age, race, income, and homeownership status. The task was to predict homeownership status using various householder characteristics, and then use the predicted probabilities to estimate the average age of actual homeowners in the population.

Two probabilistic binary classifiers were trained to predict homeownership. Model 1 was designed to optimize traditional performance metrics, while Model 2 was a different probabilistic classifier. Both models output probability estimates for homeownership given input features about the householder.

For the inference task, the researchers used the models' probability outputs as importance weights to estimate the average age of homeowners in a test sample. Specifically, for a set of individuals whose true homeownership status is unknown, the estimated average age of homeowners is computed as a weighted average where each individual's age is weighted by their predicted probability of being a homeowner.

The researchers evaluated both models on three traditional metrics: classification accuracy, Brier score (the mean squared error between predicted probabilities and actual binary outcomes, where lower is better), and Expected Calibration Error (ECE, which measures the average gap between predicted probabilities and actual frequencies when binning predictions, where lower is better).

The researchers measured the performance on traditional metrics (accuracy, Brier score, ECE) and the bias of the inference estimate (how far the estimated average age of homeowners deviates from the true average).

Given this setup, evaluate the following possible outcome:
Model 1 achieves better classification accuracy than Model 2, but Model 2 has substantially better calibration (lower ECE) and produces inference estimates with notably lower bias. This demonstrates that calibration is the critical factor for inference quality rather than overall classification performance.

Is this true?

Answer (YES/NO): NO